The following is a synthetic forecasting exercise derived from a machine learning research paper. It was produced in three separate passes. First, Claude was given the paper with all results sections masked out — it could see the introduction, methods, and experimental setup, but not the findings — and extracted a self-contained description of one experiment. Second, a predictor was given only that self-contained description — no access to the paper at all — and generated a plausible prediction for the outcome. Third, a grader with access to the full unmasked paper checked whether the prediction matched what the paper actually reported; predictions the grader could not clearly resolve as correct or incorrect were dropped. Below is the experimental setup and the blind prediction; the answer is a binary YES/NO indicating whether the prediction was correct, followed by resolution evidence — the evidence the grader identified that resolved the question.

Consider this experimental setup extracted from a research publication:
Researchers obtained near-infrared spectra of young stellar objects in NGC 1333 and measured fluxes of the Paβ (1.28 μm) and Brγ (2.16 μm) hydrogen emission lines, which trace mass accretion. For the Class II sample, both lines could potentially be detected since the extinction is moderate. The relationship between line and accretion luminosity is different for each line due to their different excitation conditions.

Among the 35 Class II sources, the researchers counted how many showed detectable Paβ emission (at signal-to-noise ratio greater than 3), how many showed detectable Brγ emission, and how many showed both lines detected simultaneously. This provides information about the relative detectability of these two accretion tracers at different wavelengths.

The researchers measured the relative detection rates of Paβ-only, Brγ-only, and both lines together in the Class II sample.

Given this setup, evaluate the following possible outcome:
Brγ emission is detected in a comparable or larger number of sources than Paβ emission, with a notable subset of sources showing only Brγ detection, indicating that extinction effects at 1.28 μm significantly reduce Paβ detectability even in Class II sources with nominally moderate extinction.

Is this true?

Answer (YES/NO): NO